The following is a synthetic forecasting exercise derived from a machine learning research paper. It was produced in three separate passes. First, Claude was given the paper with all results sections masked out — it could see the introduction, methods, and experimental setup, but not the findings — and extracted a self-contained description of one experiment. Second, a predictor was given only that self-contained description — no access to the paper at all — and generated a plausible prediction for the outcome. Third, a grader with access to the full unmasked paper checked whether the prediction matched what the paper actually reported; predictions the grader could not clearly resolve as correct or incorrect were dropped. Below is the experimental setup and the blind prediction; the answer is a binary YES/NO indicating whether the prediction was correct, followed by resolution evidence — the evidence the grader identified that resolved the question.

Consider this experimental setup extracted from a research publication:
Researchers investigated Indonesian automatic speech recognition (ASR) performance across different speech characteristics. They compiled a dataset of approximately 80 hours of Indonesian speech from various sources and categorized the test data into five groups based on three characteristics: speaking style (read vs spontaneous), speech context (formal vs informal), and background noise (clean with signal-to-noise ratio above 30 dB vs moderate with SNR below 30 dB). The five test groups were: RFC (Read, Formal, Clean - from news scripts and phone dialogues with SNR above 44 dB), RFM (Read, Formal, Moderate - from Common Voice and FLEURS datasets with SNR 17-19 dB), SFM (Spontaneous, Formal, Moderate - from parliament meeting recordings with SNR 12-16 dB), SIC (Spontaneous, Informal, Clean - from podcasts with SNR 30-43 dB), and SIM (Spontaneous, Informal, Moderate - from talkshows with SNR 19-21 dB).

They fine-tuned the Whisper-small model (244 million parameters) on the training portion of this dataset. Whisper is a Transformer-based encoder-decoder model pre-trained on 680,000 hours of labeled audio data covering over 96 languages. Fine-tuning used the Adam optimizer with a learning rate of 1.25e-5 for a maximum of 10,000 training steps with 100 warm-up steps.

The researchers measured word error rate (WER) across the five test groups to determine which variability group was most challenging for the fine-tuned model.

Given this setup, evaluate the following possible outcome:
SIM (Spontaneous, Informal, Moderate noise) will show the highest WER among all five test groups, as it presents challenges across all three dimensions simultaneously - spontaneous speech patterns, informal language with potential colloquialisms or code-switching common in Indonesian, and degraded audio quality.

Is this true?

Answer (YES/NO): NO